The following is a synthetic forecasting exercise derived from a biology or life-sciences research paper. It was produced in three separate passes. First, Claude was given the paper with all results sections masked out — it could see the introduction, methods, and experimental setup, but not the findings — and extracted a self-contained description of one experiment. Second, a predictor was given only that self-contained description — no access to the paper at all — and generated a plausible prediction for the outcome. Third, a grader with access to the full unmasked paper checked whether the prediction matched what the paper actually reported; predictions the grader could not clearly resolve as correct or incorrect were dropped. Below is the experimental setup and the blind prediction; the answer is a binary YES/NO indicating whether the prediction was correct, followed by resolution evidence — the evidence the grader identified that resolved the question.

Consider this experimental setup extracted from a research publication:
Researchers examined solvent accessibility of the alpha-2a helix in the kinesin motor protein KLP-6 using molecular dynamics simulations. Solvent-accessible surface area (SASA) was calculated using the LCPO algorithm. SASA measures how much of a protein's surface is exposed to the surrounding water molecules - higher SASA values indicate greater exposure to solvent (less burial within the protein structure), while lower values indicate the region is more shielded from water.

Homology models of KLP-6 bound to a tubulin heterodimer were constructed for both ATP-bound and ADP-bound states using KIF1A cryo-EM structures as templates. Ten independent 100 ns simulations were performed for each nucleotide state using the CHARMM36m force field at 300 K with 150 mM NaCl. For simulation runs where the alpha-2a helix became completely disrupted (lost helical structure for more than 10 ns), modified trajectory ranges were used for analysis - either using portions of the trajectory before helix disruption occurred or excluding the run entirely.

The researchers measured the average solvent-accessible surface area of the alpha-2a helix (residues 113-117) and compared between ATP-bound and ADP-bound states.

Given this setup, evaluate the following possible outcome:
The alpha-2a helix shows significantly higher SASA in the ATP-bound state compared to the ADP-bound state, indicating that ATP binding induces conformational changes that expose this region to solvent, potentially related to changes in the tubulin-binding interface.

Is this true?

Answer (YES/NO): NO